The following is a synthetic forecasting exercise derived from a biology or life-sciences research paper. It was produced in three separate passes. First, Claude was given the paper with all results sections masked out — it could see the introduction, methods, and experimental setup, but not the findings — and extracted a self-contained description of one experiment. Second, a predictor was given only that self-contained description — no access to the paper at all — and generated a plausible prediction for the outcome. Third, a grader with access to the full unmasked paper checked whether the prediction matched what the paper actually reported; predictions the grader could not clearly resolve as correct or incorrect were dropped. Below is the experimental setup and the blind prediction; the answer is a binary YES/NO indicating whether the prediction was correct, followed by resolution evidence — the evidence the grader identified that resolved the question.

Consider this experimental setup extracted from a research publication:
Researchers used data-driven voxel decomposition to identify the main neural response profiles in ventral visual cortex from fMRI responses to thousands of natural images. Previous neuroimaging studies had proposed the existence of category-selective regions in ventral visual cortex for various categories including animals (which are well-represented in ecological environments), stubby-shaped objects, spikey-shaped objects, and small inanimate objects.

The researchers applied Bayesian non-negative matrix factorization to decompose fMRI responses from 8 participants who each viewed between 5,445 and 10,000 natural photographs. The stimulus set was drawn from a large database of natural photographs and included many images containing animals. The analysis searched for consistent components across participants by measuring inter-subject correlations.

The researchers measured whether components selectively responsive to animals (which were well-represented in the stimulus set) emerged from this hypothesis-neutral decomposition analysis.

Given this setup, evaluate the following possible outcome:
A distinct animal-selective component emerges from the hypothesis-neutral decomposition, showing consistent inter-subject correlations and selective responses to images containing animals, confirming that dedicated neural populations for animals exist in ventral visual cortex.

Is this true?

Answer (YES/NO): NO